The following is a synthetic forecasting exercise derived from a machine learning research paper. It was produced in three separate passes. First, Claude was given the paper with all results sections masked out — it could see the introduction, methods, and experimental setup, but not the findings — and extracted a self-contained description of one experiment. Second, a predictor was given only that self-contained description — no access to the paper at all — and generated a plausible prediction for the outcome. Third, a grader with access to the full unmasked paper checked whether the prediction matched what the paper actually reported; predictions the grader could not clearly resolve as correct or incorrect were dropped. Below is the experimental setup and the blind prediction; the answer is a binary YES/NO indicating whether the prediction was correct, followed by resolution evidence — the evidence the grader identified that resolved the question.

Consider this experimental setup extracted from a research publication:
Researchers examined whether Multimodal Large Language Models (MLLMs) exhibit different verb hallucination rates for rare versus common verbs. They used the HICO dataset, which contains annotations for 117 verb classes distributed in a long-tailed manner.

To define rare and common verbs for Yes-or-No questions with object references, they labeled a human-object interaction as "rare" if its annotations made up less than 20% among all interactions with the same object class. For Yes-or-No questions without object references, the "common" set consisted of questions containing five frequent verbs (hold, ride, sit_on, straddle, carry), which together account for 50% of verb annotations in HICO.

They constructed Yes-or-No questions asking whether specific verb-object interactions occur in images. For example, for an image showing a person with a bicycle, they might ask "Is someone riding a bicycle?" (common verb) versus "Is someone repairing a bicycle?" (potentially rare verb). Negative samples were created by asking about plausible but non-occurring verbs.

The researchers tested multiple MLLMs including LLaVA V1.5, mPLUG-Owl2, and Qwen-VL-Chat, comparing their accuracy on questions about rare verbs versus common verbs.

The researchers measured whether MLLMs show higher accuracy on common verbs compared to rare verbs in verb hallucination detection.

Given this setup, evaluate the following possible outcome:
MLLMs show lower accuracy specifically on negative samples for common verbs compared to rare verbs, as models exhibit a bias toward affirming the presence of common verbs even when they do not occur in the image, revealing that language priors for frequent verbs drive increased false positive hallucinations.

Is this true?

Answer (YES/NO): NO